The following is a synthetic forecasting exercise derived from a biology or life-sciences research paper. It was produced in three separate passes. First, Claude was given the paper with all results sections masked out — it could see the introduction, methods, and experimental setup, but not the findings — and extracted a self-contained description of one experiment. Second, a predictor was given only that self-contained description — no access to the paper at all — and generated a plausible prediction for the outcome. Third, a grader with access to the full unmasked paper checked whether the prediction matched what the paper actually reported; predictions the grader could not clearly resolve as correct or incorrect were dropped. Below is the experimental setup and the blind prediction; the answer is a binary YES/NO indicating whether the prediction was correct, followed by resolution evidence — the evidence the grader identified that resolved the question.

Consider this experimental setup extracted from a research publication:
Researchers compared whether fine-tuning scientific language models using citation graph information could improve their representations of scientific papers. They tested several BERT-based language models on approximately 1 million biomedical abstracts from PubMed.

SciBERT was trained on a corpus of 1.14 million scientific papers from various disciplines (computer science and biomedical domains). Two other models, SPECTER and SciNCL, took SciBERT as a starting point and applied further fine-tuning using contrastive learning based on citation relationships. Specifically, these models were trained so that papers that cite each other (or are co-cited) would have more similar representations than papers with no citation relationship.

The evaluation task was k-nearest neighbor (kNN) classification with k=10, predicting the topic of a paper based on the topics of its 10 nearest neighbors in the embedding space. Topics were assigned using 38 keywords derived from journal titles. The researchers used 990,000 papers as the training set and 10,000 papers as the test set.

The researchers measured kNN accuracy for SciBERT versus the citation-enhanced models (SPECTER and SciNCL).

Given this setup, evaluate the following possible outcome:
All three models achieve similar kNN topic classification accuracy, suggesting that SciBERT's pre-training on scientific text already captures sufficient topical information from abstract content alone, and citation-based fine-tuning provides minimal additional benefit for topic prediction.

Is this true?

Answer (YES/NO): NO